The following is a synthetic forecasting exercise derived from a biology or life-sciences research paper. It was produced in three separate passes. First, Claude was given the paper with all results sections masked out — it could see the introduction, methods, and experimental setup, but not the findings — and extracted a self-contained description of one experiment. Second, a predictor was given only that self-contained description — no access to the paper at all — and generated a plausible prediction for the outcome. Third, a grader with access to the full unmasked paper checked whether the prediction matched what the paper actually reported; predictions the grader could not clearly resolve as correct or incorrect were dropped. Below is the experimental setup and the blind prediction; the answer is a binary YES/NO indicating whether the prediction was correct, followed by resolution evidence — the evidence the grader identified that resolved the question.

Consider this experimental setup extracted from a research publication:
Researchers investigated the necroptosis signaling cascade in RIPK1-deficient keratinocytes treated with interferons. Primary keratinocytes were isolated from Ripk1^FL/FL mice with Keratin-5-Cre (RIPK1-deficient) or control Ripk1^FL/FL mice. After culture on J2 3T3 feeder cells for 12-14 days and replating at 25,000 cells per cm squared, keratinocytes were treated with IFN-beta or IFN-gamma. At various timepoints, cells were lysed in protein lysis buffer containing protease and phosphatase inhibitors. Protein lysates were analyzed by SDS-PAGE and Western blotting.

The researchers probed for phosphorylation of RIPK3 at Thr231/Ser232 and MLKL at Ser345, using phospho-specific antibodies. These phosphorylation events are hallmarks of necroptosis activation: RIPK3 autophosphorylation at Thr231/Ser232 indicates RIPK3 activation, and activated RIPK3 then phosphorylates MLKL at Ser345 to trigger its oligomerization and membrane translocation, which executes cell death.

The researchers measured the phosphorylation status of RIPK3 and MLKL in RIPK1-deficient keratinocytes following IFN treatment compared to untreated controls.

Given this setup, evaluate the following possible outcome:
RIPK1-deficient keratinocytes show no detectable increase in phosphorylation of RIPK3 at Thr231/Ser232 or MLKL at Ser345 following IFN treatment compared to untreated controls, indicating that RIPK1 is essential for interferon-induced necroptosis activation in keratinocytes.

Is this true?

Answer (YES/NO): NO